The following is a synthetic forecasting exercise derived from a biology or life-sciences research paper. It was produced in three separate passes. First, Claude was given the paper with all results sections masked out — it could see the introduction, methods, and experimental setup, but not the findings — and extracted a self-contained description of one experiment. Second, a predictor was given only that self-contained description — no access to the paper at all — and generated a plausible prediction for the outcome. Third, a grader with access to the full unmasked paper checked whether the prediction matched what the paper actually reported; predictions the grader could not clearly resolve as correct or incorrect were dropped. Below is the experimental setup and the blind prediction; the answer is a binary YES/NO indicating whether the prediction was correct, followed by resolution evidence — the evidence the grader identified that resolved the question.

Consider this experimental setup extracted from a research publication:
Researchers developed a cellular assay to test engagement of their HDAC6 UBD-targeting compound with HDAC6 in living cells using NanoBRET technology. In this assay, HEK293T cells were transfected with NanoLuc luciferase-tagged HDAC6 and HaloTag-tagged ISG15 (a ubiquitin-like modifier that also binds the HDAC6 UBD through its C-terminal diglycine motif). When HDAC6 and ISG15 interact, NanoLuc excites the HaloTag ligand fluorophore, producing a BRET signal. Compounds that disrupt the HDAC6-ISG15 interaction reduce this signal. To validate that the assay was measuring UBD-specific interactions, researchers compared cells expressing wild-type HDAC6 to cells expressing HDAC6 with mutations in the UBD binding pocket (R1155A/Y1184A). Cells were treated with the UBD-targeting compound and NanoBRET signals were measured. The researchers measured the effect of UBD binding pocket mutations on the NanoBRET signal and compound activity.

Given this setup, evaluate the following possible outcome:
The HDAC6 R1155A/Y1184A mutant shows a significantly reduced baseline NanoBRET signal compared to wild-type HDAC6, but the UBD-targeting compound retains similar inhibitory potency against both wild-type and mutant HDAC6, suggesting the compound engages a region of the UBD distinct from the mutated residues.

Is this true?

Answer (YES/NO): NO